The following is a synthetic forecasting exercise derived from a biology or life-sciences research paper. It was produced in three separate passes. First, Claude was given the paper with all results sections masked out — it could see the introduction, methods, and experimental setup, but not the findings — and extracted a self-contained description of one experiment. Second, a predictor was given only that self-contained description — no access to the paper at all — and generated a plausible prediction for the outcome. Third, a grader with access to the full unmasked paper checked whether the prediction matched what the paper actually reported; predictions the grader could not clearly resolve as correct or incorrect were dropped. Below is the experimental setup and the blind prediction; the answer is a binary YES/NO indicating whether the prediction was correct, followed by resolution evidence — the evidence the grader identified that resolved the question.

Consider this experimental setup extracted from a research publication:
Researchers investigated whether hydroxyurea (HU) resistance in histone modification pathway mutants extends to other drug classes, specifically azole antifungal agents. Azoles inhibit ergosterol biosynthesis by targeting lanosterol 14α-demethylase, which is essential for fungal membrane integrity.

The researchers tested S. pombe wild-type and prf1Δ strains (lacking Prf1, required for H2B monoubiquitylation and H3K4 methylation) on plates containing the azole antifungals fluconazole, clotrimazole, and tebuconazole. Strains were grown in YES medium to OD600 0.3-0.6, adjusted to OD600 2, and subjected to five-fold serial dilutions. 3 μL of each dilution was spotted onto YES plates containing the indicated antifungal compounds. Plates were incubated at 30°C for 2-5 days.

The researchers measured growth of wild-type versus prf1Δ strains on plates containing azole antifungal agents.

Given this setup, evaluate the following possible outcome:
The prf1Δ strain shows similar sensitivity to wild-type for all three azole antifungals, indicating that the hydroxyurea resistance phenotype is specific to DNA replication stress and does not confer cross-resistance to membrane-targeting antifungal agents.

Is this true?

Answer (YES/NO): NO